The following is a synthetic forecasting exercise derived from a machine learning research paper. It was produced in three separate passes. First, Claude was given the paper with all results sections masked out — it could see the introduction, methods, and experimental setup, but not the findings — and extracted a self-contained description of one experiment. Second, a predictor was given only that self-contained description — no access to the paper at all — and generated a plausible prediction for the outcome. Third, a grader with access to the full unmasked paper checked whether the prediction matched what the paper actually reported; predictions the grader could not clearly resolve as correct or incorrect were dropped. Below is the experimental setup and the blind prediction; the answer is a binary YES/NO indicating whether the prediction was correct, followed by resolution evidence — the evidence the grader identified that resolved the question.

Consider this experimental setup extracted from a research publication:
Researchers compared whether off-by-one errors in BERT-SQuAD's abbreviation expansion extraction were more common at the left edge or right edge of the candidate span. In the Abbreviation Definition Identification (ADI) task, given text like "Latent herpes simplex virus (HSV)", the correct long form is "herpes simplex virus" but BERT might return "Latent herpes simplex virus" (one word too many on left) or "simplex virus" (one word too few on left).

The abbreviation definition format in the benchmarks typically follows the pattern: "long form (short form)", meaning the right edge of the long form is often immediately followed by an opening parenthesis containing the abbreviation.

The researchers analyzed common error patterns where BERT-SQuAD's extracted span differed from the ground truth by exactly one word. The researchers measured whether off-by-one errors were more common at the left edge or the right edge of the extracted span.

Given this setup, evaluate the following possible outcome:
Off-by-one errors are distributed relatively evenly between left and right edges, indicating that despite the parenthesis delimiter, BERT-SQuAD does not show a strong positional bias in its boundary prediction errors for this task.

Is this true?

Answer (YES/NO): NO